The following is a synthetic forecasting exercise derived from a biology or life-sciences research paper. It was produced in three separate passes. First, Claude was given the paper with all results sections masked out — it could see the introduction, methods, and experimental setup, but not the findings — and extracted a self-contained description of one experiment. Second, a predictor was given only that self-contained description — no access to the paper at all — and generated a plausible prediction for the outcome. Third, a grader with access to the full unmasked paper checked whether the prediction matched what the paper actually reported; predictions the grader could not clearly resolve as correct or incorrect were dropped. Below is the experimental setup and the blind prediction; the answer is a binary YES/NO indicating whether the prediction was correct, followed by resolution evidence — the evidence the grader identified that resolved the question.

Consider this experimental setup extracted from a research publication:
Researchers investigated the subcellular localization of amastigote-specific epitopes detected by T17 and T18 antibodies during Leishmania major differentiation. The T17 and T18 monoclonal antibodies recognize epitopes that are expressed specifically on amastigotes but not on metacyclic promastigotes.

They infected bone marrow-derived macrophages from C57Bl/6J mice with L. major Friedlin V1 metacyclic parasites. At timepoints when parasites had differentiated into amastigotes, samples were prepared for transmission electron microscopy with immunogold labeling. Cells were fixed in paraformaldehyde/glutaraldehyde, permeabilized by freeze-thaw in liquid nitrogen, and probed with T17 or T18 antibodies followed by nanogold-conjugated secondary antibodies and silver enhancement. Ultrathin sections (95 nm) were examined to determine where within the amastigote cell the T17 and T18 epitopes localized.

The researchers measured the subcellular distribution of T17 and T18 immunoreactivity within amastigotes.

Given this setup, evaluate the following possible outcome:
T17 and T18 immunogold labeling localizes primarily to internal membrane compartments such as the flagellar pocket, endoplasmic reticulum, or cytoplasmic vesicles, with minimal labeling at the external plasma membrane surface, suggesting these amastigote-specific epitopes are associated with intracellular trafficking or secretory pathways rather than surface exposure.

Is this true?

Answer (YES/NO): NO